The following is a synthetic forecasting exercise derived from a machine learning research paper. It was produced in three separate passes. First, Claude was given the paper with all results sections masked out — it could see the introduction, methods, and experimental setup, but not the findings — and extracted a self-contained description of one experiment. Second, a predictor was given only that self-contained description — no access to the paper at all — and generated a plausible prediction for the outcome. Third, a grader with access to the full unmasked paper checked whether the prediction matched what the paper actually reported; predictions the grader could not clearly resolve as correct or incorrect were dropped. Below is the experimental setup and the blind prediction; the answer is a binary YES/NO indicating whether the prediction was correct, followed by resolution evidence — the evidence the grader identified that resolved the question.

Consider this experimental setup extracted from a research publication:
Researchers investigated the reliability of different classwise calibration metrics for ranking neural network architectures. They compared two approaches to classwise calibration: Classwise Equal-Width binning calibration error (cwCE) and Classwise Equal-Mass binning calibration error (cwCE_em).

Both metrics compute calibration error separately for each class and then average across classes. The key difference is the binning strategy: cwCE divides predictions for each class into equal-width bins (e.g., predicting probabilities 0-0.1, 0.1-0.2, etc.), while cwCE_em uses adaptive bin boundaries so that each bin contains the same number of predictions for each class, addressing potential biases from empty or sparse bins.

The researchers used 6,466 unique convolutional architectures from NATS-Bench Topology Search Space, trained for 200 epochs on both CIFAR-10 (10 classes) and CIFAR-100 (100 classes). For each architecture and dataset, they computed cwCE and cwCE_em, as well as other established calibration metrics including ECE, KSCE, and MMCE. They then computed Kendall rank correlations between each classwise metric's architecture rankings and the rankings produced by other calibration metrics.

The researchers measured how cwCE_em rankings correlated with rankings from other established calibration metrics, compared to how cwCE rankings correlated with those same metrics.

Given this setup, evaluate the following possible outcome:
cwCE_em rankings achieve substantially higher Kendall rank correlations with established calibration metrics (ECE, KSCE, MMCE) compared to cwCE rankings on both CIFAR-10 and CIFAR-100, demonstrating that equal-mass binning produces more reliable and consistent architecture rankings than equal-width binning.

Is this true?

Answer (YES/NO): NO